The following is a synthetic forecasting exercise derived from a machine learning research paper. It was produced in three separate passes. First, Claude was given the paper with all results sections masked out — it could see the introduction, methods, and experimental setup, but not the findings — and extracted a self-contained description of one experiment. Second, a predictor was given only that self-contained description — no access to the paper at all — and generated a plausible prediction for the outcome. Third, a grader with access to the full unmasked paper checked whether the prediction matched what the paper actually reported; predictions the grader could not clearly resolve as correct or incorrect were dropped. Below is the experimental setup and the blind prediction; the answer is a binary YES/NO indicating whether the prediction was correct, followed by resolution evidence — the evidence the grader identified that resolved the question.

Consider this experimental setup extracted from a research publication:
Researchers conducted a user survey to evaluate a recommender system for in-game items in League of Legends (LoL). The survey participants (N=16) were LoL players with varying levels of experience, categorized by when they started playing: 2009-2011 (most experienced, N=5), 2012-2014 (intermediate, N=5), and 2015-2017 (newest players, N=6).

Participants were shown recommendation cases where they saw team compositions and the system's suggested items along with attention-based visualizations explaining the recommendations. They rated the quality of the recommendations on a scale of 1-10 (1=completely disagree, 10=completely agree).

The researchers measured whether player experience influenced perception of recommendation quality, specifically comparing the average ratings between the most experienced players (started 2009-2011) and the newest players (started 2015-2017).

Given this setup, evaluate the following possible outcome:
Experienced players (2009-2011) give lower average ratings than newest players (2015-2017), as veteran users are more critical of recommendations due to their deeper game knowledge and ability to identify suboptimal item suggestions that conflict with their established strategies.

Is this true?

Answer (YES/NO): YES